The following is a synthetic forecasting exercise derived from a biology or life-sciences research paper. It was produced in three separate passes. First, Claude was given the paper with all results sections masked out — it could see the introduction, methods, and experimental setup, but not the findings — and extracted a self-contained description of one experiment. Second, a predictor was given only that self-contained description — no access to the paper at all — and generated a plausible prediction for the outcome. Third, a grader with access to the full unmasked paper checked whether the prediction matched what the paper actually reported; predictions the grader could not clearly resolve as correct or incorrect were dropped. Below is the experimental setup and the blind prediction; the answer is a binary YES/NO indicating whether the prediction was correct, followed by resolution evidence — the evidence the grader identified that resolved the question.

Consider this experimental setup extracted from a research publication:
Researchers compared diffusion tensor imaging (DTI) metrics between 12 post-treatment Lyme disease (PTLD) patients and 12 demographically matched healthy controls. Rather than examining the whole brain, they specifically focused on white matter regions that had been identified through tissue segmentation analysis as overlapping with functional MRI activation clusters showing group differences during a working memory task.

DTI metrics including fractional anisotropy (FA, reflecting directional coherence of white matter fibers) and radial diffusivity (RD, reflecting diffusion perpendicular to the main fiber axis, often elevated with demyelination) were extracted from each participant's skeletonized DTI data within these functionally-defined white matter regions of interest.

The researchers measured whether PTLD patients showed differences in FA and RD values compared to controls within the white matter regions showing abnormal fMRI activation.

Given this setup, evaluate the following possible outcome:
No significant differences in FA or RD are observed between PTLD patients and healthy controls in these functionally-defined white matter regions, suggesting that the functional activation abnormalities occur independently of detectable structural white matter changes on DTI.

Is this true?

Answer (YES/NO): YES